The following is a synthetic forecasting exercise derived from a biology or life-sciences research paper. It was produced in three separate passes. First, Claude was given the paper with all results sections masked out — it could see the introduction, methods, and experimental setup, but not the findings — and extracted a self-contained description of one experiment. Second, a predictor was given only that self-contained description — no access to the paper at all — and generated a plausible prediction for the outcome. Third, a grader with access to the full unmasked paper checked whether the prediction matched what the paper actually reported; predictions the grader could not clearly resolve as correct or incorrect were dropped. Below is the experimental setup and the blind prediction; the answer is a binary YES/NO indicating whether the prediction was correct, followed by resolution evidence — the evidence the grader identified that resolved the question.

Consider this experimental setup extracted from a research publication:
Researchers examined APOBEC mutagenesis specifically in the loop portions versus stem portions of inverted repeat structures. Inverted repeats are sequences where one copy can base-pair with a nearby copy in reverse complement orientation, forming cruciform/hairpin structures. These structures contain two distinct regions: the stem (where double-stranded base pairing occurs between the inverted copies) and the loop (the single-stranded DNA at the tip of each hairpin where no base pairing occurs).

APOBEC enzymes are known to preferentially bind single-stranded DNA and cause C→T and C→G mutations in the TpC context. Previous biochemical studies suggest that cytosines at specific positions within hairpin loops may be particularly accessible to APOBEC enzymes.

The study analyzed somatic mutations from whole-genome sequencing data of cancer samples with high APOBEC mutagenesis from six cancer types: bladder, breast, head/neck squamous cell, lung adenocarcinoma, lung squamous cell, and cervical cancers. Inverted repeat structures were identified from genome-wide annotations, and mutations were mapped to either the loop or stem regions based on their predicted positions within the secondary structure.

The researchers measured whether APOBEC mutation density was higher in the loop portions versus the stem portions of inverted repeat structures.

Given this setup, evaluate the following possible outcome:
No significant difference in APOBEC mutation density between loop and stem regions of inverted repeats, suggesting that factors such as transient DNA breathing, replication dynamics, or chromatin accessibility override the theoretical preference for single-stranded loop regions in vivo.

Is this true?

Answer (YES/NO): NO